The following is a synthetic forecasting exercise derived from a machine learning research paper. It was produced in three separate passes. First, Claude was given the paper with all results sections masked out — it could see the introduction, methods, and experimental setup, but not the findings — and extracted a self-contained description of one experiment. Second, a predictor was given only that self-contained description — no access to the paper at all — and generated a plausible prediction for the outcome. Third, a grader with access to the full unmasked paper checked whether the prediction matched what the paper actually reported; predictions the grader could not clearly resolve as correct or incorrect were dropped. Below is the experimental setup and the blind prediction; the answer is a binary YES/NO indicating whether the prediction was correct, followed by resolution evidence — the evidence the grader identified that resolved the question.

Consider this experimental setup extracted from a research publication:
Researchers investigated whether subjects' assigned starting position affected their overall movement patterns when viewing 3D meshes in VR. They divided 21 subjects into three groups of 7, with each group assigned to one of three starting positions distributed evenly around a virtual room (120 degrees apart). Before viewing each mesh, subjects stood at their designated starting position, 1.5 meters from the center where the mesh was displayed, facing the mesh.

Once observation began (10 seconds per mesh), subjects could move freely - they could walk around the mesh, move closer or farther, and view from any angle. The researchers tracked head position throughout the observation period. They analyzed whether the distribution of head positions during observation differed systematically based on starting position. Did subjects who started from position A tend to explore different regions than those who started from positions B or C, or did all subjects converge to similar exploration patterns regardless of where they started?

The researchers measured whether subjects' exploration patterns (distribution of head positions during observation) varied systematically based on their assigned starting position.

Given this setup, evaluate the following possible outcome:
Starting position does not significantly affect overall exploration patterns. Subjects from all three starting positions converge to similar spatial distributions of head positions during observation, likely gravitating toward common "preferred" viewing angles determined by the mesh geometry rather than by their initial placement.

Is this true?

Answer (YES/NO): NO